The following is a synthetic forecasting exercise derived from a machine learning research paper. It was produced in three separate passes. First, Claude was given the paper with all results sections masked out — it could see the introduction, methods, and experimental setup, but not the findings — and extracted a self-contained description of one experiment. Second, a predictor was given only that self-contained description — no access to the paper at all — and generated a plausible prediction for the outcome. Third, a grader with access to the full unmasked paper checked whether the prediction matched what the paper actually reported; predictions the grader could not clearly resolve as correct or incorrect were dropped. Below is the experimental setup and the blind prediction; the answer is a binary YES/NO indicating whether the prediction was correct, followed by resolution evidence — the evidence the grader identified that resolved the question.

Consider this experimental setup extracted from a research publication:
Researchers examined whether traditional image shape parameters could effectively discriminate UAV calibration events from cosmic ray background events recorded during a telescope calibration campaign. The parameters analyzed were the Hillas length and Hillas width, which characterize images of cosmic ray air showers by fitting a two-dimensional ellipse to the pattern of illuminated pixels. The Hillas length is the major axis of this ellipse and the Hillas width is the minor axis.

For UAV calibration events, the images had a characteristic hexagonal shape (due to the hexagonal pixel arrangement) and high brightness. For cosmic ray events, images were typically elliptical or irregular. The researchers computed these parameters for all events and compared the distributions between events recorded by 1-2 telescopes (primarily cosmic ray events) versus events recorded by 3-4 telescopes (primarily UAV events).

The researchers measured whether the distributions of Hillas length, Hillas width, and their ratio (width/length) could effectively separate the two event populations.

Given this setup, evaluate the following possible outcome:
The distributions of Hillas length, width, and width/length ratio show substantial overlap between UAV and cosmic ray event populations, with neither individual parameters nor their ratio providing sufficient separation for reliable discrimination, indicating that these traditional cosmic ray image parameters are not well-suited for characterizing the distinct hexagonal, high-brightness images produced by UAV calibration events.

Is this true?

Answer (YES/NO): YES